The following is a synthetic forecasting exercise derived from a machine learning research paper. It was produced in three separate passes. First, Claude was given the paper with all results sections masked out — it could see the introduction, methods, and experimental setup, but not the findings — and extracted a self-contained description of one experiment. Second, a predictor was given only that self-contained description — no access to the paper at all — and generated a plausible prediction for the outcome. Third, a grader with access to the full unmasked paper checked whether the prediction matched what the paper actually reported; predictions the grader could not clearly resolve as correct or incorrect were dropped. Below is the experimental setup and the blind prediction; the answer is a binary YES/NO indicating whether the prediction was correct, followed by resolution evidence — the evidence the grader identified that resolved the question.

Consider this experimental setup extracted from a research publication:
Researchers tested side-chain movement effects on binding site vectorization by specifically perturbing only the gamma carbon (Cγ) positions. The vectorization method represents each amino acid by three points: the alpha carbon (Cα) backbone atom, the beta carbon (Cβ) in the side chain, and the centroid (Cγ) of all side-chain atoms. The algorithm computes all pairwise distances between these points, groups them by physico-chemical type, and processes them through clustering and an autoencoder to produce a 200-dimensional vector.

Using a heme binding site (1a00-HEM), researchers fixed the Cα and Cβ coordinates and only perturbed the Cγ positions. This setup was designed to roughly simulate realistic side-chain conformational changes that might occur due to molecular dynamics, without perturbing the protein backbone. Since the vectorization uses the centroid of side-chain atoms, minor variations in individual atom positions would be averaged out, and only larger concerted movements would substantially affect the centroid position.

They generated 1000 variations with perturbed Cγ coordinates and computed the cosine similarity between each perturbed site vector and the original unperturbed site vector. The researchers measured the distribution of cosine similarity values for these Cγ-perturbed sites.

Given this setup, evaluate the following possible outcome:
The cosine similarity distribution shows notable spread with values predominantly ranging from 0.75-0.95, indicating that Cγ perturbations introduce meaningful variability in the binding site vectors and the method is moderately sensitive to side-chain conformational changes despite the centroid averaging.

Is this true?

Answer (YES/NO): NO